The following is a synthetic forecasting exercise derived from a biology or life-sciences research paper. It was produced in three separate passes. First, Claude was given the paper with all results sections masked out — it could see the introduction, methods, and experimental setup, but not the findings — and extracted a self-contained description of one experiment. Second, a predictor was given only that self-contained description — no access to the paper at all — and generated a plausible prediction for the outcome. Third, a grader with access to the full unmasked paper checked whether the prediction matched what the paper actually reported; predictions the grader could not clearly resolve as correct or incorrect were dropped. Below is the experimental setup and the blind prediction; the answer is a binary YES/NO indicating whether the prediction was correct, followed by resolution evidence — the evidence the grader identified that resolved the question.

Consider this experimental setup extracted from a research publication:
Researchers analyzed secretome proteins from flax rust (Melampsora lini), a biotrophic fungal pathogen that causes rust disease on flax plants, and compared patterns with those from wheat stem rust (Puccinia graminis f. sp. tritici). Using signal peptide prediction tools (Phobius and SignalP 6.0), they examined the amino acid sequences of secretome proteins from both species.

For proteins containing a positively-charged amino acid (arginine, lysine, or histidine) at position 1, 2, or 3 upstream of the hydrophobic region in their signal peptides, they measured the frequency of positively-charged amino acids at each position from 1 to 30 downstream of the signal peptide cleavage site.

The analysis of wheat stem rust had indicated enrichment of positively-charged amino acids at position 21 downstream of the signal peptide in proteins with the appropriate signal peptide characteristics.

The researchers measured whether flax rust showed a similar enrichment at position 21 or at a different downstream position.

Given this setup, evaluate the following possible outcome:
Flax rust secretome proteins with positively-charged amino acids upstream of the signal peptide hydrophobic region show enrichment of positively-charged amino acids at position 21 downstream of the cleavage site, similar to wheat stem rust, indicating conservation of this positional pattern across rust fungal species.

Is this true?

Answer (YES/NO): NO